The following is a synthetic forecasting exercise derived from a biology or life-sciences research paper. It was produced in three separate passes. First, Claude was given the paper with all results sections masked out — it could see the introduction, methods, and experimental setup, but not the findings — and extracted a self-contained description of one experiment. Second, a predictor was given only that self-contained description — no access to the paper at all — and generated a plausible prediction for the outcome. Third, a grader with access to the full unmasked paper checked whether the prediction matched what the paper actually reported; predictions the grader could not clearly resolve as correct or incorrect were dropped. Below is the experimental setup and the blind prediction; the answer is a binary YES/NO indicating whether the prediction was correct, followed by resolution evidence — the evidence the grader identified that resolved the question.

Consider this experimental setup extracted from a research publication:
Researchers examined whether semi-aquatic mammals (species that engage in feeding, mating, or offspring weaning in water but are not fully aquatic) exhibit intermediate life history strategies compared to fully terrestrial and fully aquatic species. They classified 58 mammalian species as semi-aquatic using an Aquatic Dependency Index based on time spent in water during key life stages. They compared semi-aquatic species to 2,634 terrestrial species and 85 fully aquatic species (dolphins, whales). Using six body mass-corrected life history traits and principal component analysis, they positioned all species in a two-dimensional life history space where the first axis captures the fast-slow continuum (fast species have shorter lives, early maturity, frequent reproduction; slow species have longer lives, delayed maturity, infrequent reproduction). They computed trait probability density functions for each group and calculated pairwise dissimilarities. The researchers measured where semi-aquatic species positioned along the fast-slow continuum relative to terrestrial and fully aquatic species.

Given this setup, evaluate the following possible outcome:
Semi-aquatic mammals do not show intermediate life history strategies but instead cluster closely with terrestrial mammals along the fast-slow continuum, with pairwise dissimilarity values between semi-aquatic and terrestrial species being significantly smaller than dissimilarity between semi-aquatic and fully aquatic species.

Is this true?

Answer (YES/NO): NO